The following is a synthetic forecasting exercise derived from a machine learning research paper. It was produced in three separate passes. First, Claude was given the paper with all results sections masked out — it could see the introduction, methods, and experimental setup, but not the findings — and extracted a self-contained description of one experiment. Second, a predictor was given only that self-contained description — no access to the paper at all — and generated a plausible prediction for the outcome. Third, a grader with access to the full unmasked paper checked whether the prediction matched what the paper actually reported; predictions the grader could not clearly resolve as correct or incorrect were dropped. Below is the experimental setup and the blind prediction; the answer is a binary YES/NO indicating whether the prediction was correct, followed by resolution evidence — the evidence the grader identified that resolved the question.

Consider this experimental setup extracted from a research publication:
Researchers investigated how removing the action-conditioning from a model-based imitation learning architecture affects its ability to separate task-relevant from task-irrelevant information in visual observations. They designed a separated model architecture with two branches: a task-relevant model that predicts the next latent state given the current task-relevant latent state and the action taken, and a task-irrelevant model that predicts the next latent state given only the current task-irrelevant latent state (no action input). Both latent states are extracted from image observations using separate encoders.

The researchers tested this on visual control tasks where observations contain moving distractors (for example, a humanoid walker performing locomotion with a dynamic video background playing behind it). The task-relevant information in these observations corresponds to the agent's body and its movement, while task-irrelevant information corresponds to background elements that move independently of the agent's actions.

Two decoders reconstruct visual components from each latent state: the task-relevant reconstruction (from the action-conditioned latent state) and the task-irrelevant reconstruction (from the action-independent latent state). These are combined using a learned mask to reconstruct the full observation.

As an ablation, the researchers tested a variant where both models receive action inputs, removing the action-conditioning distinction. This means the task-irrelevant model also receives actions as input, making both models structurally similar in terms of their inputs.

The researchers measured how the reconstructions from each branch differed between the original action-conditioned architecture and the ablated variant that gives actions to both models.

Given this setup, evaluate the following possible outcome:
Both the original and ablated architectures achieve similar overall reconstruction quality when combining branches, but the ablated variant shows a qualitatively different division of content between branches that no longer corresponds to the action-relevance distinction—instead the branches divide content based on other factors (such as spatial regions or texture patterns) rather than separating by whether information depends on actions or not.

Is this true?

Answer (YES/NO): NO